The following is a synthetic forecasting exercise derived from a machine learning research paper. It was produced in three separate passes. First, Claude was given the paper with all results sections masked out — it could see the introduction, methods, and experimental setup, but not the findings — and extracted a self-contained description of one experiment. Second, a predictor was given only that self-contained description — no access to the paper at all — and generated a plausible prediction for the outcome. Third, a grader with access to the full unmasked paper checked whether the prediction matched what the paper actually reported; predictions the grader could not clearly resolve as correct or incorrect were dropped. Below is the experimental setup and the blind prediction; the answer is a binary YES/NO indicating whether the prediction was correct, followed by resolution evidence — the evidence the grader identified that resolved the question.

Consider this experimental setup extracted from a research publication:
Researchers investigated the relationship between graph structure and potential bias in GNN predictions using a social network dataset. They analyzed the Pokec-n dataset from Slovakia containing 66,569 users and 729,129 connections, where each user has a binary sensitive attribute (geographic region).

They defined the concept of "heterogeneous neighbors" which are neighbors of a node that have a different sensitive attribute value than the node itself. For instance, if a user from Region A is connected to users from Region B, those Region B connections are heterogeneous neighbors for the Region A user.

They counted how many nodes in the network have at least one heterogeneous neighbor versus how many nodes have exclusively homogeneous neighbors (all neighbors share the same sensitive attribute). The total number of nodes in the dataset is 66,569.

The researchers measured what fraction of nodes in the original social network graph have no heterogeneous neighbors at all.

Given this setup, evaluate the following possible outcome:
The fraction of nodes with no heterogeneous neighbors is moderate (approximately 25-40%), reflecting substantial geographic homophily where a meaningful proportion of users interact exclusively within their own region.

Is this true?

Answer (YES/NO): NO